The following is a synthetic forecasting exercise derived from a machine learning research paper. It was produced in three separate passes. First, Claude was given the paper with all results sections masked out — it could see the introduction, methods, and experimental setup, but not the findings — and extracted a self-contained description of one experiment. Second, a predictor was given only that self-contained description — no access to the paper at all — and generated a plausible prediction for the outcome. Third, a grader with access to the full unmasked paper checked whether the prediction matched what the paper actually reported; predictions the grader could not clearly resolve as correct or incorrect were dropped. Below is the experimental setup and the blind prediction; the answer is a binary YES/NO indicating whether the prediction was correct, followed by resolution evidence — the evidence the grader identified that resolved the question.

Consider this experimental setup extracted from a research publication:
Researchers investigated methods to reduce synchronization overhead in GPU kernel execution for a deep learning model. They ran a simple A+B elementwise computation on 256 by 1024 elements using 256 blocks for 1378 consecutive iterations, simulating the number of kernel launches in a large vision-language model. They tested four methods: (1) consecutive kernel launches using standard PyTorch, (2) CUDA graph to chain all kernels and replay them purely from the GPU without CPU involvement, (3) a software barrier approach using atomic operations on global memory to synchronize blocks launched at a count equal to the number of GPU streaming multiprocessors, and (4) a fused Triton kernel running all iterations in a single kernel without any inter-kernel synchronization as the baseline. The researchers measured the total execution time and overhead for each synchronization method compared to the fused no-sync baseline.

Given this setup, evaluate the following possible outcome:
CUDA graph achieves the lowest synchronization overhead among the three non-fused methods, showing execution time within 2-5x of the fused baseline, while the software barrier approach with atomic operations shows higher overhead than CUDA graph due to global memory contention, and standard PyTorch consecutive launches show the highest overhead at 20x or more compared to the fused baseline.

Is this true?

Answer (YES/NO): NO